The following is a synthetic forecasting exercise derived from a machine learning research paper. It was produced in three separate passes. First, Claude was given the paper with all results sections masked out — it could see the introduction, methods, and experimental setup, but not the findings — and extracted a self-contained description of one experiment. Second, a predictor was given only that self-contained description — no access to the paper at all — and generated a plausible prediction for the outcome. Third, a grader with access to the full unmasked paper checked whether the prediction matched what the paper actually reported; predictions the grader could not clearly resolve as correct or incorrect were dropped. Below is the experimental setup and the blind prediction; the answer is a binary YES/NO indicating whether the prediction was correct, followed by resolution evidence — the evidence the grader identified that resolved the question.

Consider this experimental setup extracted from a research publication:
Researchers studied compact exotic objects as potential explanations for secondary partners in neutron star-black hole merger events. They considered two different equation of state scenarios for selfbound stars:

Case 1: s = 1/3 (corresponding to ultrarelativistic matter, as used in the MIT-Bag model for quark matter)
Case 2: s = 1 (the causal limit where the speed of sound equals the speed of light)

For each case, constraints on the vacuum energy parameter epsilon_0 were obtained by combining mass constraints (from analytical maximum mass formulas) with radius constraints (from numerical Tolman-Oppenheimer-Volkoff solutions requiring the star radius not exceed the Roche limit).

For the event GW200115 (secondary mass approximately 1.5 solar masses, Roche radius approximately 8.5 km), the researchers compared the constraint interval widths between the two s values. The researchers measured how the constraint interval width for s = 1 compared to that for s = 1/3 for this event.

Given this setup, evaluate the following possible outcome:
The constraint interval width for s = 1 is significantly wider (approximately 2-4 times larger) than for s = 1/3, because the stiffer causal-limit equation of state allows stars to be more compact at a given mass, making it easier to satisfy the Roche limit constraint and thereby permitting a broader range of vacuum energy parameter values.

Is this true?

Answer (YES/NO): NO